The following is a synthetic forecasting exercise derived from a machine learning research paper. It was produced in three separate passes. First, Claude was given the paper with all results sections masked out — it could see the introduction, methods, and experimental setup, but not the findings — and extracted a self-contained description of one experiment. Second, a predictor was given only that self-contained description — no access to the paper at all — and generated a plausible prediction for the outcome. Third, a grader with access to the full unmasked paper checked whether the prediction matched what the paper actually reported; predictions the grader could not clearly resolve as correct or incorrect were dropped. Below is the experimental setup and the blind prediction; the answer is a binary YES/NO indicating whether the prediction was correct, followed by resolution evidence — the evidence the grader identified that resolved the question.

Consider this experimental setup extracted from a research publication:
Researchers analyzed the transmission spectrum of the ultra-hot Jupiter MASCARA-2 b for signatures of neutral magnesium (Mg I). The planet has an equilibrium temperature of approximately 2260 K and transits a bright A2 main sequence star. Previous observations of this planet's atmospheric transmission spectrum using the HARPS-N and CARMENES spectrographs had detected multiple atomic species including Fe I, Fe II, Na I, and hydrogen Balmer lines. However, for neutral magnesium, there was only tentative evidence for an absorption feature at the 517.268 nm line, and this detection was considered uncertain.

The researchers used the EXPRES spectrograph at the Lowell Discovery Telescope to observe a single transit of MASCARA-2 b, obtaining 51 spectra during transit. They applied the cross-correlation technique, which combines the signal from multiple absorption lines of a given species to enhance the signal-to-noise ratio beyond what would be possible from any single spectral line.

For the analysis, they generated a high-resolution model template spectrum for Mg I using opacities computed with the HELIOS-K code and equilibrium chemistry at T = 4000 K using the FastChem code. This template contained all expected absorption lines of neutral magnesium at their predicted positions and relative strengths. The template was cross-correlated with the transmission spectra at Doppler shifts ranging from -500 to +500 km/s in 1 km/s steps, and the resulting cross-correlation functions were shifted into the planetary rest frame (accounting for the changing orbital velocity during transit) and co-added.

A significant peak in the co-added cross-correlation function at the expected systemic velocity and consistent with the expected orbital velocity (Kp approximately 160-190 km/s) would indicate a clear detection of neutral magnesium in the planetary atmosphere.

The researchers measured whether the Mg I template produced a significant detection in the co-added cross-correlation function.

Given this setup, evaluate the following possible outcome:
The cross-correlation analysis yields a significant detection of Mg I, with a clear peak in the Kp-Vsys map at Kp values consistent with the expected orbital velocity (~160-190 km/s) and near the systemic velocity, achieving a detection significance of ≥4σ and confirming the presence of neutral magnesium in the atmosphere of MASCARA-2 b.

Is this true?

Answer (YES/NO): YES